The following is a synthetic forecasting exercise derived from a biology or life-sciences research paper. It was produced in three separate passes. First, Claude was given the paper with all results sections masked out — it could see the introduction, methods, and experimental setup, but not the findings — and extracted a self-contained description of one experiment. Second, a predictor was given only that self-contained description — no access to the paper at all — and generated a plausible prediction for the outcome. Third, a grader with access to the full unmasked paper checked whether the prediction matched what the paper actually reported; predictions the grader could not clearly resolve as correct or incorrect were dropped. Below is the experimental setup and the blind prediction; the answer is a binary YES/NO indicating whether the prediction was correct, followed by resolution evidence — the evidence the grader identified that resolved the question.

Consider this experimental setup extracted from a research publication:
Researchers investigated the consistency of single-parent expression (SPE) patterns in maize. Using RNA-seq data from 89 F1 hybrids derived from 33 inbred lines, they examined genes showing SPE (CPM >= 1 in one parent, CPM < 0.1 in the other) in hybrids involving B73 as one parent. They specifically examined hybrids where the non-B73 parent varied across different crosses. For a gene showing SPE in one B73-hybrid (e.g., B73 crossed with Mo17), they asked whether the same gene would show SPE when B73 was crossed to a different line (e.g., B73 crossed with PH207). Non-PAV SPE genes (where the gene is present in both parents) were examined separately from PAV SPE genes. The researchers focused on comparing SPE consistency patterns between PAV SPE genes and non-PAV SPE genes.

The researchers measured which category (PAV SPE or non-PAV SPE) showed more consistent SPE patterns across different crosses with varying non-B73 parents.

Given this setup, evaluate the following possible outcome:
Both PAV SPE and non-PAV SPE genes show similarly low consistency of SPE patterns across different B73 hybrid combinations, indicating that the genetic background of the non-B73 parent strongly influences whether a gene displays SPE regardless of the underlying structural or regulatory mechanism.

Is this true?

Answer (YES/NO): YES